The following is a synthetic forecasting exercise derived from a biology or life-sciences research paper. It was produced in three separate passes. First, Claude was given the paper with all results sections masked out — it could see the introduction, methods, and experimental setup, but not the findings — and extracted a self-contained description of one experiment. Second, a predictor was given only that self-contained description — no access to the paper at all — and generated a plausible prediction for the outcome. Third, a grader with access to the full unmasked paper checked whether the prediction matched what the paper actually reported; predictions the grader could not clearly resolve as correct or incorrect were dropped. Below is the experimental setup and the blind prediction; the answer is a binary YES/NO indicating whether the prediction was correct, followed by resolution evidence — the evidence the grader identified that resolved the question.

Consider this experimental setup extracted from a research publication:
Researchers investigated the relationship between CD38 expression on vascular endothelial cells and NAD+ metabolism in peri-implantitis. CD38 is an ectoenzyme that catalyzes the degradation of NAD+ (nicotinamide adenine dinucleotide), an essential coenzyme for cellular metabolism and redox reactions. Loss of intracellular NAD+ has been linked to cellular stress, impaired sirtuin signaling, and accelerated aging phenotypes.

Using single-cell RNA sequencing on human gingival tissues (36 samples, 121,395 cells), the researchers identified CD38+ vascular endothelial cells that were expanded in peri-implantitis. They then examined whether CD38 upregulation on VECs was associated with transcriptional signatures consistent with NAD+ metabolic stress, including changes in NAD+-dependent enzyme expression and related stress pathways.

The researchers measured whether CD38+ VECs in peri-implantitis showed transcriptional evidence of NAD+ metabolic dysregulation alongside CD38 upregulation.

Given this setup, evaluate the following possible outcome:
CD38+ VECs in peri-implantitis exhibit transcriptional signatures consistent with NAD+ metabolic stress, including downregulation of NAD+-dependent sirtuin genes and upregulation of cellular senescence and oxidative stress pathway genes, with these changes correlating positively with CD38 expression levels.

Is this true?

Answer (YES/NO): NO